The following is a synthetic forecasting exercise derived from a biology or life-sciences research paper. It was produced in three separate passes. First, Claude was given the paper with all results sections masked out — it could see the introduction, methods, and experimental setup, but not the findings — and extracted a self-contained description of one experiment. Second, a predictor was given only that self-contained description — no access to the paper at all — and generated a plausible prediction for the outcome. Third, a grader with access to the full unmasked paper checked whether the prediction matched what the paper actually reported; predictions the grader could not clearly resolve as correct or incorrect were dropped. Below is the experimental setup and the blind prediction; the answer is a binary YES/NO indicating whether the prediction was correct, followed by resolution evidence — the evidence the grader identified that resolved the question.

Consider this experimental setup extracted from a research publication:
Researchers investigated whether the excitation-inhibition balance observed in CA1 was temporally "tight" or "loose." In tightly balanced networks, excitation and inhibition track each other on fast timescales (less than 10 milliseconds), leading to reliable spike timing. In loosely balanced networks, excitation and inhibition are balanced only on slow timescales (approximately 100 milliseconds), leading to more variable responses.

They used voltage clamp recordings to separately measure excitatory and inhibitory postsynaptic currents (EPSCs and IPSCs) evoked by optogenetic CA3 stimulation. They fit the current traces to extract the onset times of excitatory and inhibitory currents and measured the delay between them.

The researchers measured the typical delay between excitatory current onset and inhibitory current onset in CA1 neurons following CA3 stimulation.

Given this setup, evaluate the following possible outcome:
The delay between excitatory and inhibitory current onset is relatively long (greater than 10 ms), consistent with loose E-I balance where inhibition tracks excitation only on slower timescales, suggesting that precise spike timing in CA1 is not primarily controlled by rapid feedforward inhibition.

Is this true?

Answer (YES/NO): NO